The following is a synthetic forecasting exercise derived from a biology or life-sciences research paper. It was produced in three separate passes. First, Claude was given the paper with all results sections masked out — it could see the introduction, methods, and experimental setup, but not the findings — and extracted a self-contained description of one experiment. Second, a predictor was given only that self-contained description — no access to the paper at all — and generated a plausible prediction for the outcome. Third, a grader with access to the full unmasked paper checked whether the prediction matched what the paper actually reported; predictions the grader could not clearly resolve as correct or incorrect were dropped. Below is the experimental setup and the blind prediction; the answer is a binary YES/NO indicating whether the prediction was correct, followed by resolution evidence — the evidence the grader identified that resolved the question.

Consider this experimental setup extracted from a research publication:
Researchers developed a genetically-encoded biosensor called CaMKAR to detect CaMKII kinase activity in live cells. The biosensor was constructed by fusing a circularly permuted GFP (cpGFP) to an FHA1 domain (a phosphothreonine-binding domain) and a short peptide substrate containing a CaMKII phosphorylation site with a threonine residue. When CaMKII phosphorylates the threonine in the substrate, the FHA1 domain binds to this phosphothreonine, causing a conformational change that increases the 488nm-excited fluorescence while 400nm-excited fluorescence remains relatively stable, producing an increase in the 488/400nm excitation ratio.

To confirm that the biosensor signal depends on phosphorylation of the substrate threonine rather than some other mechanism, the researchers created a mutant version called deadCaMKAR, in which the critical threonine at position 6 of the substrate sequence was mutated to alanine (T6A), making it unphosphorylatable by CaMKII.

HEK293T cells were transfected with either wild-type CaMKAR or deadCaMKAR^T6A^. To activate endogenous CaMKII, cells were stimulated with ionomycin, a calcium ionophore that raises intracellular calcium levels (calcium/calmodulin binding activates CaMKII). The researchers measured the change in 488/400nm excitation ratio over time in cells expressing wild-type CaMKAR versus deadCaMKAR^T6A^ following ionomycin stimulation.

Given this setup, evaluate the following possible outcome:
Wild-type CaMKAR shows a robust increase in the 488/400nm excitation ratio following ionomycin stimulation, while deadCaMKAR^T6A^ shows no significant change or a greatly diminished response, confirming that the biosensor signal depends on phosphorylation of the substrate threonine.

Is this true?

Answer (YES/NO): YES